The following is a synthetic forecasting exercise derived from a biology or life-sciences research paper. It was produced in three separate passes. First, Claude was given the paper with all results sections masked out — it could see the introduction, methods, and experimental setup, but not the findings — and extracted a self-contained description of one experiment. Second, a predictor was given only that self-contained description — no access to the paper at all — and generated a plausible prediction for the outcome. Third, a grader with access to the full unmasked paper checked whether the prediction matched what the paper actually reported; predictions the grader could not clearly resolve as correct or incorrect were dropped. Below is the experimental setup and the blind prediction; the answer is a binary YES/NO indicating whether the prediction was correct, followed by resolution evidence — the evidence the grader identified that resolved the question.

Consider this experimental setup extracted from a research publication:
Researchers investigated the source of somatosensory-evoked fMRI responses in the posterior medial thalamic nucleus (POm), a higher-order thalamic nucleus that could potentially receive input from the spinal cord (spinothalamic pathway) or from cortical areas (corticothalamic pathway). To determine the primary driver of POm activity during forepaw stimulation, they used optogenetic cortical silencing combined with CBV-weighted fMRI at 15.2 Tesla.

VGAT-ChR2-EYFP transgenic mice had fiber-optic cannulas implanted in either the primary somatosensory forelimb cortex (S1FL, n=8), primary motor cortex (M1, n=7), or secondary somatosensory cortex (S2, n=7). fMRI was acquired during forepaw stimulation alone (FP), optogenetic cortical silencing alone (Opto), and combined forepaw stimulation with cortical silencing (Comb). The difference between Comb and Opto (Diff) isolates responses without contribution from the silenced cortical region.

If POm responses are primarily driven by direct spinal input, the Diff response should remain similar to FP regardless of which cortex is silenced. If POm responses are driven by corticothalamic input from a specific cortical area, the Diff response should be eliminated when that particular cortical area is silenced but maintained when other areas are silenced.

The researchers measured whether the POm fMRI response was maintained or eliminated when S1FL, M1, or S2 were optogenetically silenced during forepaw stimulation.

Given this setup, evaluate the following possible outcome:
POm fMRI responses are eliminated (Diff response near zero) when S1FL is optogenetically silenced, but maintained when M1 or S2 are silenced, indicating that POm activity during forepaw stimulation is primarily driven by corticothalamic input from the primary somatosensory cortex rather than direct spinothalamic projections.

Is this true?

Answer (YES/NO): YES